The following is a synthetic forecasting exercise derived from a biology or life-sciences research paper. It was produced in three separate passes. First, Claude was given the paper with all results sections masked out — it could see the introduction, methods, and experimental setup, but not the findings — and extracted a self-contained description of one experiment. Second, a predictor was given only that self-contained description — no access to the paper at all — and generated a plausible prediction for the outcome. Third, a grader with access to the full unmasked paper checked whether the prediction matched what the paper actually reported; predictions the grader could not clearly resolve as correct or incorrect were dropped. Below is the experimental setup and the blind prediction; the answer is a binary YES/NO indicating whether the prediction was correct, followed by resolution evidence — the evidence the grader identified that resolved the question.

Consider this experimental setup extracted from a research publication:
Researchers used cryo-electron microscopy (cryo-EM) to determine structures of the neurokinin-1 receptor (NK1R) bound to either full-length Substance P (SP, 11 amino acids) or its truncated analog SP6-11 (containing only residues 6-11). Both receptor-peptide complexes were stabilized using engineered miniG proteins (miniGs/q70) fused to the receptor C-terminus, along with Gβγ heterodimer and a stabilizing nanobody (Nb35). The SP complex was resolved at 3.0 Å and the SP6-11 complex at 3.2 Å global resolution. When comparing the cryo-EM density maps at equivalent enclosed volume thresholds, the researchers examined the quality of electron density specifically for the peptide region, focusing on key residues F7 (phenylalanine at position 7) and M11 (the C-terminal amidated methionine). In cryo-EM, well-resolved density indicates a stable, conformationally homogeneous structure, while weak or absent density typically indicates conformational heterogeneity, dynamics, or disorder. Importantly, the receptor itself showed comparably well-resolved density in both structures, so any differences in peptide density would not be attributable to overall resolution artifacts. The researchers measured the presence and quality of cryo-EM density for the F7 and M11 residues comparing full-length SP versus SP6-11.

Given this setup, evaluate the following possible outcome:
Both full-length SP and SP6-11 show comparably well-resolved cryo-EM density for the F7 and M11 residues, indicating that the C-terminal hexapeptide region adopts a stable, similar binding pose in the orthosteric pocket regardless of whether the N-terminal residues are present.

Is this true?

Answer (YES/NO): NO